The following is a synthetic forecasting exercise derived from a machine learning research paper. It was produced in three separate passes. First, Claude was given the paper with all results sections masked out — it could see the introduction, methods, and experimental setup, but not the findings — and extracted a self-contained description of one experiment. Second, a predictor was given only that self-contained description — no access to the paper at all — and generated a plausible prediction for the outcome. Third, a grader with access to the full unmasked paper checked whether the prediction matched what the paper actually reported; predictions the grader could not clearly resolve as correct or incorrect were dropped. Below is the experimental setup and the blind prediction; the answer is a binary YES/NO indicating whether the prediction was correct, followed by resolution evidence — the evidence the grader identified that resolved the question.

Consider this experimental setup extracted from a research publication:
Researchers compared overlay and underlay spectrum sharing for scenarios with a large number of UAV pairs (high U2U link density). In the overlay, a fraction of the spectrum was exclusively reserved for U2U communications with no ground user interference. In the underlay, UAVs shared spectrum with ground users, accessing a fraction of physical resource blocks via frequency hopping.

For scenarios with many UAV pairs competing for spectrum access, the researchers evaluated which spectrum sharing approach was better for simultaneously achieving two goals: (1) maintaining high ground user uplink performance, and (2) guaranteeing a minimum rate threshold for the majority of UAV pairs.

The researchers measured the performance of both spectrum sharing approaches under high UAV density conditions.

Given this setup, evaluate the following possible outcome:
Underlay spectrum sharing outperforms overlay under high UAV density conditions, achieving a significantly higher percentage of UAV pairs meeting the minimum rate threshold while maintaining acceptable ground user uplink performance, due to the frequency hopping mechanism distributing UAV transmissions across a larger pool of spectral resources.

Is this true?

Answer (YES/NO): NO